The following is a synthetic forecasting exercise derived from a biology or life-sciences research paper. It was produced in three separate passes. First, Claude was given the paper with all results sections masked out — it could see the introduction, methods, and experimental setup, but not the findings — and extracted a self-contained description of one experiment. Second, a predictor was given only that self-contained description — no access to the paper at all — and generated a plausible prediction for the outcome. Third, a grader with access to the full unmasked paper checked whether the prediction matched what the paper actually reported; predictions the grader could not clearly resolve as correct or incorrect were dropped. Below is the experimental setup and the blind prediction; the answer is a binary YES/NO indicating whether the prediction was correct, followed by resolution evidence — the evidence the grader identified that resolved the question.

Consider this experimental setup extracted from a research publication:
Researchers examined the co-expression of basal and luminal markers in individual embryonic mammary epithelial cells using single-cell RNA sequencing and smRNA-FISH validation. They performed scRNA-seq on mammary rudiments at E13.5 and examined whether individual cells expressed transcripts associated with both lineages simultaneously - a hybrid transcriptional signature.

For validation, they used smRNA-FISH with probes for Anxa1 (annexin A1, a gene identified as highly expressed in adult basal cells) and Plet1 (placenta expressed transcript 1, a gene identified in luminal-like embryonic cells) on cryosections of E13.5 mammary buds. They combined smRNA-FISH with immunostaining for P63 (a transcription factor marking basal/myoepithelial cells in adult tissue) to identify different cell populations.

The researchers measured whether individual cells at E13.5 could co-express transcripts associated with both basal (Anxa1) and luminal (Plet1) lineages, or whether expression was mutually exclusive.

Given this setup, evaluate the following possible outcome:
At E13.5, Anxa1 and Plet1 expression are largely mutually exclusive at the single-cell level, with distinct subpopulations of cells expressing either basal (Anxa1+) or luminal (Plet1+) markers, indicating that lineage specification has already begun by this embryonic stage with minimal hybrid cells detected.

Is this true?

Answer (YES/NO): NO